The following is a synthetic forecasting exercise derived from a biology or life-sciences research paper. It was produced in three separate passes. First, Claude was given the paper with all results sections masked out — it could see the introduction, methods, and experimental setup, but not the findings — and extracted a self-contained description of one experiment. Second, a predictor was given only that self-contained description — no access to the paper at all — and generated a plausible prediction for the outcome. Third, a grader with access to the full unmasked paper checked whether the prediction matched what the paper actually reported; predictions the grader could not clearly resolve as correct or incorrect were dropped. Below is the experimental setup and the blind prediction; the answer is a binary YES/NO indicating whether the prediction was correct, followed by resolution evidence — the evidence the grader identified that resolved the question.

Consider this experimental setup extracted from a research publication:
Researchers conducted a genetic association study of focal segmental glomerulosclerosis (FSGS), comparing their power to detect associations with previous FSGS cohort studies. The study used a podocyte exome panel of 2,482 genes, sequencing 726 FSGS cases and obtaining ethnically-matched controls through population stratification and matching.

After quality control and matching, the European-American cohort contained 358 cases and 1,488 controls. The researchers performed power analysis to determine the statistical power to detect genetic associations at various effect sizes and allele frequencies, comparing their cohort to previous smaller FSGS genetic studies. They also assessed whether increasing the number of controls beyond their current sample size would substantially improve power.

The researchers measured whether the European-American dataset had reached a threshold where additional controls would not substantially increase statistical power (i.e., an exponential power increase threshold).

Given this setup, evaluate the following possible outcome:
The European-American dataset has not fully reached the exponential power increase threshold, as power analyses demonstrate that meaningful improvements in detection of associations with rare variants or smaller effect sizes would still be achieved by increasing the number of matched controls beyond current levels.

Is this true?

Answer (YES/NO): NO